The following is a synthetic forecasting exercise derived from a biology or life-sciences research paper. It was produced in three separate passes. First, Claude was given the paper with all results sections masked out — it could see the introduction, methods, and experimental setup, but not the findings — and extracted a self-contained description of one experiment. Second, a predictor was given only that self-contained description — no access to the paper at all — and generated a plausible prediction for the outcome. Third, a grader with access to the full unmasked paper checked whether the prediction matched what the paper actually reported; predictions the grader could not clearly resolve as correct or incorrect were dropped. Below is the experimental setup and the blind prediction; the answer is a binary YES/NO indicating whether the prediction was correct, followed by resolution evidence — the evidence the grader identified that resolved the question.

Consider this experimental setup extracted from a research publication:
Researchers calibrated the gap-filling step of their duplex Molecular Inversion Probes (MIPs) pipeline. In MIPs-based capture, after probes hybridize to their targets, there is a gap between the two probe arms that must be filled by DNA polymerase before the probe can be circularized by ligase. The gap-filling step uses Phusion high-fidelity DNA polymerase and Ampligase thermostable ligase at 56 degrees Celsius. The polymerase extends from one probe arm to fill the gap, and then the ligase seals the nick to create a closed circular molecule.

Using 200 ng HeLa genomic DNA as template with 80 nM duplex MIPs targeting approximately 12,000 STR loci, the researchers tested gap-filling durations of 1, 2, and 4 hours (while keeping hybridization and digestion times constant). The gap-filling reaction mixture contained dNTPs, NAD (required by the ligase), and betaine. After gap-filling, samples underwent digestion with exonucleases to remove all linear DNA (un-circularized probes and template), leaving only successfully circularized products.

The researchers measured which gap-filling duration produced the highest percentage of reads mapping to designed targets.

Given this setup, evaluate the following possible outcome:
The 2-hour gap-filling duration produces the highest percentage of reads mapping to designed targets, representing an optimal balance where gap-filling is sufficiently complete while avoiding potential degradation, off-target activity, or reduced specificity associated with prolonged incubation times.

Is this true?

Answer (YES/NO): NO